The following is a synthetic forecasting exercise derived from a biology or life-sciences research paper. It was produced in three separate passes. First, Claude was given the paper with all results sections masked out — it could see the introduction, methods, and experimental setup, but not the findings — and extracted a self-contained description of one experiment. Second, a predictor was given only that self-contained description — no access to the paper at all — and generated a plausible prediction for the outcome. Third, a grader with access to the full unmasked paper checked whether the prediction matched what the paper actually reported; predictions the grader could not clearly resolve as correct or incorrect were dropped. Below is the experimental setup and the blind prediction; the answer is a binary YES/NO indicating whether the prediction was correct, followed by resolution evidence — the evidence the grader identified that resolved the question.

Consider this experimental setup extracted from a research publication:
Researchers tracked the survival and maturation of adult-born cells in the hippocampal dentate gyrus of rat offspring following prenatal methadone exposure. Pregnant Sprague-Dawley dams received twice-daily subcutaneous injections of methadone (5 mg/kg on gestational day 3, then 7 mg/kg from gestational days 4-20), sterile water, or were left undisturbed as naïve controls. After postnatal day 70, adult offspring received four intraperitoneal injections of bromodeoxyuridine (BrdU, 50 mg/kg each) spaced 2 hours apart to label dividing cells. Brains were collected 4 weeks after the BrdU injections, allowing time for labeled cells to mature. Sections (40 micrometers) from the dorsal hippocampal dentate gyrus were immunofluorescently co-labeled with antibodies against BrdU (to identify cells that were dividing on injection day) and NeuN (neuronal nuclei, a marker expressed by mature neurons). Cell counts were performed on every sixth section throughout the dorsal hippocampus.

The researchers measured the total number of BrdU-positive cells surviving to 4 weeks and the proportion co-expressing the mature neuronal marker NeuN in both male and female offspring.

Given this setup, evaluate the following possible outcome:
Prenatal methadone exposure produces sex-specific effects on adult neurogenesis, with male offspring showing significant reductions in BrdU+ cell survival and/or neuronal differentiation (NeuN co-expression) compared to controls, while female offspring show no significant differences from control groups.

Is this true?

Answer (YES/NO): NO